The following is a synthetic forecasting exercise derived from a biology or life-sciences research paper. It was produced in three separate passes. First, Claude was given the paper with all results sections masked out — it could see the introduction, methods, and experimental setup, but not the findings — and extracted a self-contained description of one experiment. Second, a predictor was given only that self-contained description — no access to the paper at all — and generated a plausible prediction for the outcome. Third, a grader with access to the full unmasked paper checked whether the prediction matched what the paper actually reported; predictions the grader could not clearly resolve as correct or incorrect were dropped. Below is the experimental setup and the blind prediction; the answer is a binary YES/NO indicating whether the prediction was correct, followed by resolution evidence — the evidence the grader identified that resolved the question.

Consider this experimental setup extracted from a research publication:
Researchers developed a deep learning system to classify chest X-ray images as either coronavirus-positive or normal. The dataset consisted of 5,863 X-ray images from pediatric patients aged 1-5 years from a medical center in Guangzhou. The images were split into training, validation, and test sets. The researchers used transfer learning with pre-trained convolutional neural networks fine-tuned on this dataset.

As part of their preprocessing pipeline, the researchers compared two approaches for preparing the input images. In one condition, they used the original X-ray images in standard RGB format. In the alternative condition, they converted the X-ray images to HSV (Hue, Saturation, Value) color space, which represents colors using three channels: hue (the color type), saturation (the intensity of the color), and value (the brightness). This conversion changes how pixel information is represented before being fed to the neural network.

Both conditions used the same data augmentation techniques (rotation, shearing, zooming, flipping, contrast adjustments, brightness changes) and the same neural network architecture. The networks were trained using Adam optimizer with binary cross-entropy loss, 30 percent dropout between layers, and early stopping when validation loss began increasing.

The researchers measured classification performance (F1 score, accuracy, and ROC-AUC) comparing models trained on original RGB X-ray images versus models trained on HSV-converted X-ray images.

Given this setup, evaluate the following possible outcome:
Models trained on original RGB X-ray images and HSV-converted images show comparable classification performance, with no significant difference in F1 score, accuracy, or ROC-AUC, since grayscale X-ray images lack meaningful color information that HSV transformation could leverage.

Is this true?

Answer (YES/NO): NO